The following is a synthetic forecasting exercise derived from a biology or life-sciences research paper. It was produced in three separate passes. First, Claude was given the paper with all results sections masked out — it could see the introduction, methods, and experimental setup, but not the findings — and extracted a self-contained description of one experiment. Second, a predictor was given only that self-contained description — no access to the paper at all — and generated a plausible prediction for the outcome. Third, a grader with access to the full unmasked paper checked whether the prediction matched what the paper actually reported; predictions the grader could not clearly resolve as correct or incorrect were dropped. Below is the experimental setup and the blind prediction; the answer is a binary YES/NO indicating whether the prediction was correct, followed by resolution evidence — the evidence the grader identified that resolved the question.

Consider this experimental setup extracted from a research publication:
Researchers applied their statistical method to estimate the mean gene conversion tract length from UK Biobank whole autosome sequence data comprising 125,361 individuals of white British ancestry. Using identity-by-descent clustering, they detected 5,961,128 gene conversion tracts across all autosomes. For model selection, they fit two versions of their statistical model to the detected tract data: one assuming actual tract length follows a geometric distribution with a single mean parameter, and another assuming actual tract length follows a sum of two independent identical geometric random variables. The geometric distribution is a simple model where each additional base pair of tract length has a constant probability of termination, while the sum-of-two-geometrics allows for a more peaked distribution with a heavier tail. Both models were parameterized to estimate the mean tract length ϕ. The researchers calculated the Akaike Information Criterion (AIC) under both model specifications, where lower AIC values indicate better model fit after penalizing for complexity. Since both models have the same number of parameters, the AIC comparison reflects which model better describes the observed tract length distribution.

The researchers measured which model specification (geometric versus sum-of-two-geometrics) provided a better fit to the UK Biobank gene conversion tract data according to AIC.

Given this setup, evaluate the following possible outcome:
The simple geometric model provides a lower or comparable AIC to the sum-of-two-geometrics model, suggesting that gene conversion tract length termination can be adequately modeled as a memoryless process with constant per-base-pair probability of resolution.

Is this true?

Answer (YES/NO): YES